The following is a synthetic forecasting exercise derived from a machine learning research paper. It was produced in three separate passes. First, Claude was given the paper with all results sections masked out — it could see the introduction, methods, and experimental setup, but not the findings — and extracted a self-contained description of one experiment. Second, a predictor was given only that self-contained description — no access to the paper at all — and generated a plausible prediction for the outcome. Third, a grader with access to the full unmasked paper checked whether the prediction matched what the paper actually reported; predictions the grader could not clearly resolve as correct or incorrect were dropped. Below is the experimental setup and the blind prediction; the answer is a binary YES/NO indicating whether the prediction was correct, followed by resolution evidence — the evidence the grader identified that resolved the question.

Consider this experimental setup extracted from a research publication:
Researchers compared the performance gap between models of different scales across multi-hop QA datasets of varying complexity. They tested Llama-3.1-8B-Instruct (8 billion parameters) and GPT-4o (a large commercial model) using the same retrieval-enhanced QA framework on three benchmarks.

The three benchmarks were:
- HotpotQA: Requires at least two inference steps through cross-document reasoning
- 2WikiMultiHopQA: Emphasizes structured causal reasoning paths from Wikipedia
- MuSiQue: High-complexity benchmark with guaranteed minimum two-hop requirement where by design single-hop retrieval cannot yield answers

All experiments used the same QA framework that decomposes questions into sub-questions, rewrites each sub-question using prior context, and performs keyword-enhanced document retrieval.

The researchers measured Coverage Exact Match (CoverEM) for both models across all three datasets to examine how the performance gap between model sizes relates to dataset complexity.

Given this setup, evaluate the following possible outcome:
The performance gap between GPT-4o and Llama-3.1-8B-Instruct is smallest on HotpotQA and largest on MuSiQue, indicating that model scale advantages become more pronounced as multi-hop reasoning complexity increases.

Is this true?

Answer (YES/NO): NO